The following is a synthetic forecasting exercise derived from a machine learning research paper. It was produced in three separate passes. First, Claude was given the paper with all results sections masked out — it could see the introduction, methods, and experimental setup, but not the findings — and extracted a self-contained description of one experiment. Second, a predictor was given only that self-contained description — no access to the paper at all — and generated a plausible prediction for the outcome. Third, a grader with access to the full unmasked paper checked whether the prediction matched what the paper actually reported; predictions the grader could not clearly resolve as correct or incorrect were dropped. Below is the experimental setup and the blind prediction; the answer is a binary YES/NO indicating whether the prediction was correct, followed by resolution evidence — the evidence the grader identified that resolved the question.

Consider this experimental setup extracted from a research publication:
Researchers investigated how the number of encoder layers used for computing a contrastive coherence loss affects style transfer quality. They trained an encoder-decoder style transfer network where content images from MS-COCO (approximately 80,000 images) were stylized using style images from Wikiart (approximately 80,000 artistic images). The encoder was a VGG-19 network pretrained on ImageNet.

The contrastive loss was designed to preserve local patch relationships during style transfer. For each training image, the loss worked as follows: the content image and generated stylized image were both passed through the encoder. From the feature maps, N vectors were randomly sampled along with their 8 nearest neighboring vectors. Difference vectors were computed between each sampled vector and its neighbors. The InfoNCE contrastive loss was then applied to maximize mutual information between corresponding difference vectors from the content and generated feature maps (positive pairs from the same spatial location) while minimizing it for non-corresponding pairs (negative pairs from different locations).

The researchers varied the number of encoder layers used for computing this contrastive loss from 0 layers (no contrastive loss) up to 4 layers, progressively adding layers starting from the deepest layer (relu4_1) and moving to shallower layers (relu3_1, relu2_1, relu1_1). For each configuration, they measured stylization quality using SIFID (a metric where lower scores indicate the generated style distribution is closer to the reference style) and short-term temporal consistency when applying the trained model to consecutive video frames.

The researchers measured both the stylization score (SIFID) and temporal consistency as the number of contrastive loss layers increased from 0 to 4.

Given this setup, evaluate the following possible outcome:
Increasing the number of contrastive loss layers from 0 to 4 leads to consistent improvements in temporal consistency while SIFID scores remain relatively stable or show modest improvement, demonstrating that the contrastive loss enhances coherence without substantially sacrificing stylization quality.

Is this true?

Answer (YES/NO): NO